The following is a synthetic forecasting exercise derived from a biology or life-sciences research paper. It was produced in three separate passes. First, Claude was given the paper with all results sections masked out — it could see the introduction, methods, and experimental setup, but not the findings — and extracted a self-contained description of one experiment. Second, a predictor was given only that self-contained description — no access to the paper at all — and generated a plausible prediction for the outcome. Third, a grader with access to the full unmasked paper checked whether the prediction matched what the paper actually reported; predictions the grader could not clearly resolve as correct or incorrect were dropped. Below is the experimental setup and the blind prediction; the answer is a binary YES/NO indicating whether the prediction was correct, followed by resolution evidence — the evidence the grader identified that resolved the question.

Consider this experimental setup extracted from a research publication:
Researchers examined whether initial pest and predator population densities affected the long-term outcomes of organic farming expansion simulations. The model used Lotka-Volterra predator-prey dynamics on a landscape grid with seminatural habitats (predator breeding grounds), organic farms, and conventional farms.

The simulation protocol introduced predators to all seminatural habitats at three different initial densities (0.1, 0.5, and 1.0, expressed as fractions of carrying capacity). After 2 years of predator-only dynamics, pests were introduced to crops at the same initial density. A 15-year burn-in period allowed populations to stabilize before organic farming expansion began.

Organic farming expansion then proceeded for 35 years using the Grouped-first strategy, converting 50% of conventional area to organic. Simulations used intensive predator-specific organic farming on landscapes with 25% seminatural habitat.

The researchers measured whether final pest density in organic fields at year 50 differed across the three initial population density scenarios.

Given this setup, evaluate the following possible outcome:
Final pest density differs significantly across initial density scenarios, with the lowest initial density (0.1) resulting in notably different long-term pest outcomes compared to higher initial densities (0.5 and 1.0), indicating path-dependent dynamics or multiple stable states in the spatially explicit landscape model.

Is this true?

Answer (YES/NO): NO